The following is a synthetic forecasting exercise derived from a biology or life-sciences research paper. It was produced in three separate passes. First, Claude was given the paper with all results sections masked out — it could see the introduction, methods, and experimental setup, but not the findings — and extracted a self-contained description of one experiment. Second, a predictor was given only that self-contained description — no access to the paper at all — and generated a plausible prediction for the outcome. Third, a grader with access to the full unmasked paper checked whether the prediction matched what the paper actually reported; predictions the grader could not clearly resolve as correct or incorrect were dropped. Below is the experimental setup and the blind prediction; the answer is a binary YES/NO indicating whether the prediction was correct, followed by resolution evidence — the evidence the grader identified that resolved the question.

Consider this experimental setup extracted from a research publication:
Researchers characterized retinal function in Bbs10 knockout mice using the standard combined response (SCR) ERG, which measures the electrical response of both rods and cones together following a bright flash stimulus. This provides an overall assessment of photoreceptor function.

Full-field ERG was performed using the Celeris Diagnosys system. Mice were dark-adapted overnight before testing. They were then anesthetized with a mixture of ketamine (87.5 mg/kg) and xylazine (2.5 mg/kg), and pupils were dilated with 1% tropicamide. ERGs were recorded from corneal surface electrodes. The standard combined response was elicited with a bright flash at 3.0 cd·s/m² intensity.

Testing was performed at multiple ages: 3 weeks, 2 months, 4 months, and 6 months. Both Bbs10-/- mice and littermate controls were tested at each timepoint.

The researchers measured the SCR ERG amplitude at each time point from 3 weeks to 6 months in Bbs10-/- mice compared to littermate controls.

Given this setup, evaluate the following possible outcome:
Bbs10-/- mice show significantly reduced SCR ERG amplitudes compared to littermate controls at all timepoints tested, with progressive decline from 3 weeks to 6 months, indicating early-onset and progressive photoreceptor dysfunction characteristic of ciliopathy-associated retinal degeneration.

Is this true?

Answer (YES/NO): YES